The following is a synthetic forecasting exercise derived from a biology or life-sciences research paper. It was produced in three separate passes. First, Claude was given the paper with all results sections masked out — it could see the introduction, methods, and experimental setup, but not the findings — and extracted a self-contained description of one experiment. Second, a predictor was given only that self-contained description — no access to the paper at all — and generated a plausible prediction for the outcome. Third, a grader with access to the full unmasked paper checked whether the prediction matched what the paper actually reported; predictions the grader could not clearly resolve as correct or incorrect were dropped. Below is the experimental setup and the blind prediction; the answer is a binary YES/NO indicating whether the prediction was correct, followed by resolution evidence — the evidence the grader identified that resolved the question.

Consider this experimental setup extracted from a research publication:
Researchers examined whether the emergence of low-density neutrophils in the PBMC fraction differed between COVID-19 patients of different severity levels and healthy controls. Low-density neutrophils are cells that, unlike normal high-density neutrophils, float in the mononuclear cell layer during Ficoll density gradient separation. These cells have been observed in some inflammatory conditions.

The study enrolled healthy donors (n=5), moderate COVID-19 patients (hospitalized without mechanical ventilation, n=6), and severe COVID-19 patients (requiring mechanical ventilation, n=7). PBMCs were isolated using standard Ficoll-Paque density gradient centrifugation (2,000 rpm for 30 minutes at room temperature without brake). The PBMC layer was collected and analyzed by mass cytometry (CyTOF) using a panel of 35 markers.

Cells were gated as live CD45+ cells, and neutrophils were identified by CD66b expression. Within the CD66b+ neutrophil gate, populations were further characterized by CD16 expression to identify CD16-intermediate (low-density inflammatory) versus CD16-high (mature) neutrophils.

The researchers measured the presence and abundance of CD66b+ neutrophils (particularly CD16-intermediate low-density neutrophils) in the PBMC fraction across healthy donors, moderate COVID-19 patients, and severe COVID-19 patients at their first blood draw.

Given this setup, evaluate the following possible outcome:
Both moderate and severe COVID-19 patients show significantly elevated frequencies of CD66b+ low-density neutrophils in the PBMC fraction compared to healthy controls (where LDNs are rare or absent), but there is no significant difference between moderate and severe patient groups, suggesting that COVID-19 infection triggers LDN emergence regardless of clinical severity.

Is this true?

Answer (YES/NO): NO